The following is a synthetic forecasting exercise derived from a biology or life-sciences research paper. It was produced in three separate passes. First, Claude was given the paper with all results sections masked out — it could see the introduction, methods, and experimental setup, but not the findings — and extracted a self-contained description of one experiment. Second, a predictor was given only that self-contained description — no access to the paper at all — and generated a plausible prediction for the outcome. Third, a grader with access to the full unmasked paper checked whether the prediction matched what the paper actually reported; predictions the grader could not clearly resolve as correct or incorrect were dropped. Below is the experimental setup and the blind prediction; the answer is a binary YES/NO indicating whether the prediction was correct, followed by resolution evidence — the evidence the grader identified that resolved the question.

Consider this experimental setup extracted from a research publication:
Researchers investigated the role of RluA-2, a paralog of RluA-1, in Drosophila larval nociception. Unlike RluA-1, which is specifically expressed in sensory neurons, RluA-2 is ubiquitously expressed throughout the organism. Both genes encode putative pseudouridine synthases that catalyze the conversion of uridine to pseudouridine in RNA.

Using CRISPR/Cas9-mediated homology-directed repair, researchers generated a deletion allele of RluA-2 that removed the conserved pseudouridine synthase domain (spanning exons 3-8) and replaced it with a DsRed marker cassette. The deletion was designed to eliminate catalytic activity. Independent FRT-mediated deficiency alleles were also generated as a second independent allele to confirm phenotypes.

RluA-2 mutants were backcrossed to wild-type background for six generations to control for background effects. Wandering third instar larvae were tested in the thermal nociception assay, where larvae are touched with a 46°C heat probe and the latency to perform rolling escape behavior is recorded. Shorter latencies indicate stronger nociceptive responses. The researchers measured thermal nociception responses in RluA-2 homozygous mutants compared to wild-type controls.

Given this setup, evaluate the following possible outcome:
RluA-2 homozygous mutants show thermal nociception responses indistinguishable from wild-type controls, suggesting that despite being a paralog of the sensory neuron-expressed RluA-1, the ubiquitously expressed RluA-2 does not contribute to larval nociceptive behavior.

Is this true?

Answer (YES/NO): NO